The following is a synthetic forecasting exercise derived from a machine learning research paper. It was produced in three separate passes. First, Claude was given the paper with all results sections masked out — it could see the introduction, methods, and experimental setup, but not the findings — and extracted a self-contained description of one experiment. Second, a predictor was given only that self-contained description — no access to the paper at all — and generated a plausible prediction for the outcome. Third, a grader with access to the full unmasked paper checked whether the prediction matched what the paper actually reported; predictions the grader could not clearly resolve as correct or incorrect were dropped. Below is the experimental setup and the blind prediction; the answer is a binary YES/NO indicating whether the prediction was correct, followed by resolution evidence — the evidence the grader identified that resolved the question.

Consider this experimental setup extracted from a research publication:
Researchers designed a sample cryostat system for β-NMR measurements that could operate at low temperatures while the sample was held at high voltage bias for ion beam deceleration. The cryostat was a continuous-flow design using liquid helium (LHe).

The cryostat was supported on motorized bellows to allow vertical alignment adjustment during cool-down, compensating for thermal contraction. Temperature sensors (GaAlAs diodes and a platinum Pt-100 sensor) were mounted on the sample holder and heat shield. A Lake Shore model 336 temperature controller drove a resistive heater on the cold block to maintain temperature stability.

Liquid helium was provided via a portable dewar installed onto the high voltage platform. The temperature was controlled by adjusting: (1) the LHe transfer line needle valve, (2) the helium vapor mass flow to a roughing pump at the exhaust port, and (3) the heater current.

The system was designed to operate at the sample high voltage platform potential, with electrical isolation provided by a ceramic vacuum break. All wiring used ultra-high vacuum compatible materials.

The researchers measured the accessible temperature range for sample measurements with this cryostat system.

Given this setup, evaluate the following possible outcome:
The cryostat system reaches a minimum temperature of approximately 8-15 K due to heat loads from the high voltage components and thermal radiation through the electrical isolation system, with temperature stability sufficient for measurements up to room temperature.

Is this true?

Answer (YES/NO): NO